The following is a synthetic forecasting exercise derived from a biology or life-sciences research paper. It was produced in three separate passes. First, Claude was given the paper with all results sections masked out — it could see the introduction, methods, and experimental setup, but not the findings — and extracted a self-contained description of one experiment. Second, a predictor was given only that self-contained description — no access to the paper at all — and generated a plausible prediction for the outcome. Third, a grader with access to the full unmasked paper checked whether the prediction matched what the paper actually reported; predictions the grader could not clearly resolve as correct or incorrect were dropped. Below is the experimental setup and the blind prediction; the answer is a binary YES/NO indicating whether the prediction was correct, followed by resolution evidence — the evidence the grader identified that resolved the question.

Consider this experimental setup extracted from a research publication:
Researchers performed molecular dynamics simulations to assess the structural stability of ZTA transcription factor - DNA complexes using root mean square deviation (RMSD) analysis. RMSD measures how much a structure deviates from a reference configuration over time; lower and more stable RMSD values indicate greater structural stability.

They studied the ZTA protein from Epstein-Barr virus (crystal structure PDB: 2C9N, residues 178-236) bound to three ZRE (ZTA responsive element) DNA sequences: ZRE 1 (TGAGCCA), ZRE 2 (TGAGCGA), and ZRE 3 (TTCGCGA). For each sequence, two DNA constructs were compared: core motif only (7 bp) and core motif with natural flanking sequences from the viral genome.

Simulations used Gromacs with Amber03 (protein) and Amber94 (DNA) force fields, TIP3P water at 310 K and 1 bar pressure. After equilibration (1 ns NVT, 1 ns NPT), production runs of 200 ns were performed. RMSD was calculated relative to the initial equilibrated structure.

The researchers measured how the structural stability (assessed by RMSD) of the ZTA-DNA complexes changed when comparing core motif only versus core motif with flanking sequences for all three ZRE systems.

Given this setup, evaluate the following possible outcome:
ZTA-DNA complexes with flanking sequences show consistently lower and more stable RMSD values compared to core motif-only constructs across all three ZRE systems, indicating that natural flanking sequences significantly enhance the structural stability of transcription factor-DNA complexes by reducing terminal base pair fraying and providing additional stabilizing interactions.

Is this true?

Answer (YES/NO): YES